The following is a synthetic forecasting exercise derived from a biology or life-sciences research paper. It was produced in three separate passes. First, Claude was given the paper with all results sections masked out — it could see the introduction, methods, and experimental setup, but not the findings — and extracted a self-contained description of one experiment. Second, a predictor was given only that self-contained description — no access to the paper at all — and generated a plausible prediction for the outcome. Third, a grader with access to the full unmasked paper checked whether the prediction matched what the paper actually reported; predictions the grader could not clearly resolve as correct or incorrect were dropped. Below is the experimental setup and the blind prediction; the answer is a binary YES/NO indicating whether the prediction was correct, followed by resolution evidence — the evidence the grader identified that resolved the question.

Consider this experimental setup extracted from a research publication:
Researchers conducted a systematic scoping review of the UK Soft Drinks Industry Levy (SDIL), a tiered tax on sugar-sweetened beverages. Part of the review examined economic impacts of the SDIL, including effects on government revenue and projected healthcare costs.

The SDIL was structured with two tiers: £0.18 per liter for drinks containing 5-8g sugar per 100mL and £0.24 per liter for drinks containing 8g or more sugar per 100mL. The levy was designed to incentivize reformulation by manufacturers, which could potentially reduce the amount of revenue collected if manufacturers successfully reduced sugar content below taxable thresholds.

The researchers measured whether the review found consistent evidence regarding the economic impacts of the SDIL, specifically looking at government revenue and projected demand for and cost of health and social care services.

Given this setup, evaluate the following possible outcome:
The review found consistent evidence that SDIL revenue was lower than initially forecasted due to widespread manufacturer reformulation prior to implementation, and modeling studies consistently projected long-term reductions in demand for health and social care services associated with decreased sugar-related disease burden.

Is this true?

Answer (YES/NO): NO